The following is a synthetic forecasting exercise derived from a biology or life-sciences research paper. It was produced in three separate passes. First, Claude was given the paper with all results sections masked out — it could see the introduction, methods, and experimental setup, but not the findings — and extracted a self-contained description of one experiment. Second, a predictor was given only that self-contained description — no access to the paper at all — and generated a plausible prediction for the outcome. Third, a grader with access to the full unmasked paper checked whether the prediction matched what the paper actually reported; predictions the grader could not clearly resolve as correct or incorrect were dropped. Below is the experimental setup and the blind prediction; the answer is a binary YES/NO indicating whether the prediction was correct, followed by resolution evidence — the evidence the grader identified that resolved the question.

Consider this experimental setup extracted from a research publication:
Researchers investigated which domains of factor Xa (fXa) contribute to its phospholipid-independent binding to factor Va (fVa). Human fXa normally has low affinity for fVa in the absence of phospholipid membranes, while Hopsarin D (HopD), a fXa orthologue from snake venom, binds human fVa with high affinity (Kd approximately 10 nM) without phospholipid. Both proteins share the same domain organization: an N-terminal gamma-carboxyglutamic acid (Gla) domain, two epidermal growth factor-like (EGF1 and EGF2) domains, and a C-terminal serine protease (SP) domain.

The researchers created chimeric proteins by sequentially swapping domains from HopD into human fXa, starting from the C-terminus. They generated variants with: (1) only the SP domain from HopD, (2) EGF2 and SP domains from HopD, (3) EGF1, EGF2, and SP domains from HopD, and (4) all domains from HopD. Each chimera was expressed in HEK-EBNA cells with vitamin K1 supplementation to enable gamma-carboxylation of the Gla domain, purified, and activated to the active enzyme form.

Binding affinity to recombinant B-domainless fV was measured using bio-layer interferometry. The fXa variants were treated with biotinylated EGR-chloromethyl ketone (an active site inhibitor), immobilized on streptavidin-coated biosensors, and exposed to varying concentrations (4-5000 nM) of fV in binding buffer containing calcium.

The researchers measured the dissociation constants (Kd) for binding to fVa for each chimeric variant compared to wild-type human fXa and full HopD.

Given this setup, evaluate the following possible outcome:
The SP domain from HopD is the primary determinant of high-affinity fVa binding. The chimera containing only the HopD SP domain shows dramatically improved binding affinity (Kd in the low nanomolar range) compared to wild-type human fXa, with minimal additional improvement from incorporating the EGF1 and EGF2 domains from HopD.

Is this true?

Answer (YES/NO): NO